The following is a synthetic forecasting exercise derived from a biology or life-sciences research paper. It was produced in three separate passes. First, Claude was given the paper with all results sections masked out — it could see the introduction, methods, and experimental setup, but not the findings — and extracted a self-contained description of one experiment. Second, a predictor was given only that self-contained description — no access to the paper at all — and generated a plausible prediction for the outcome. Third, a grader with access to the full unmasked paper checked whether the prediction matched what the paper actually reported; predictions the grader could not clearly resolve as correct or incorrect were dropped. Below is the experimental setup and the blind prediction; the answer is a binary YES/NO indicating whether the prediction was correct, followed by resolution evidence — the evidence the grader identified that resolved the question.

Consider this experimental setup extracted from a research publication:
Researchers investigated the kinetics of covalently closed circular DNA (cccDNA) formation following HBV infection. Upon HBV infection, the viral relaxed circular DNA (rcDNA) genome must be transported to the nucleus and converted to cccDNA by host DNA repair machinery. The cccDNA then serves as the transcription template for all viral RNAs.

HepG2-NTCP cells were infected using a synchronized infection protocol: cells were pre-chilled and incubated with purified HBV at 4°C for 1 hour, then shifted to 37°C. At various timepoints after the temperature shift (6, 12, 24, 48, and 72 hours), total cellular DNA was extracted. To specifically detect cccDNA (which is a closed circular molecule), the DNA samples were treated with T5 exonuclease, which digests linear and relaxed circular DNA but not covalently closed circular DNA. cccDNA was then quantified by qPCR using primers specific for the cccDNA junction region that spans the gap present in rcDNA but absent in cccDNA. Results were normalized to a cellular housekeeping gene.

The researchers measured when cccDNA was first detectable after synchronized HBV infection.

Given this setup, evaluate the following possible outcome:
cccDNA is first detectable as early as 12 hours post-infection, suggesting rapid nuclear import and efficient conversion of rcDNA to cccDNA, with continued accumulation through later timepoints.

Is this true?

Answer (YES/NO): NO